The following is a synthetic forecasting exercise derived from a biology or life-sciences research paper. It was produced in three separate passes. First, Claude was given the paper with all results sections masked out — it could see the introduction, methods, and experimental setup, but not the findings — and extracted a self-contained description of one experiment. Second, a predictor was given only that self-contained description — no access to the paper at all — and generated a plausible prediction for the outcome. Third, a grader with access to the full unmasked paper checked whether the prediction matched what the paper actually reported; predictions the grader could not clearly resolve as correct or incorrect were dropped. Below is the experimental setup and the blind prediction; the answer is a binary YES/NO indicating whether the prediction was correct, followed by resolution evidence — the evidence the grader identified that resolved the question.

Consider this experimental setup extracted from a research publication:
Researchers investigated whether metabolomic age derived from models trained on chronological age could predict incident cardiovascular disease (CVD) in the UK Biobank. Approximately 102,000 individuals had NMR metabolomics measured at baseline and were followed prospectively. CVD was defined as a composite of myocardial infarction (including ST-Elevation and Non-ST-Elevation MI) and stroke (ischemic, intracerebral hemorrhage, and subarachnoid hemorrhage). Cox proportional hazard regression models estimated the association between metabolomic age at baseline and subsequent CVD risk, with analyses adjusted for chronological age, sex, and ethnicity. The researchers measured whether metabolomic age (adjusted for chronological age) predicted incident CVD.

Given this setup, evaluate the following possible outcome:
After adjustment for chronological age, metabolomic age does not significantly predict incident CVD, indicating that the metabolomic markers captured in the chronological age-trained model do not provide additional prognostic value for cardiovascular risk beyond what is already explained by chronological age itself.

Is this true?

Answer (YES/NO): NO